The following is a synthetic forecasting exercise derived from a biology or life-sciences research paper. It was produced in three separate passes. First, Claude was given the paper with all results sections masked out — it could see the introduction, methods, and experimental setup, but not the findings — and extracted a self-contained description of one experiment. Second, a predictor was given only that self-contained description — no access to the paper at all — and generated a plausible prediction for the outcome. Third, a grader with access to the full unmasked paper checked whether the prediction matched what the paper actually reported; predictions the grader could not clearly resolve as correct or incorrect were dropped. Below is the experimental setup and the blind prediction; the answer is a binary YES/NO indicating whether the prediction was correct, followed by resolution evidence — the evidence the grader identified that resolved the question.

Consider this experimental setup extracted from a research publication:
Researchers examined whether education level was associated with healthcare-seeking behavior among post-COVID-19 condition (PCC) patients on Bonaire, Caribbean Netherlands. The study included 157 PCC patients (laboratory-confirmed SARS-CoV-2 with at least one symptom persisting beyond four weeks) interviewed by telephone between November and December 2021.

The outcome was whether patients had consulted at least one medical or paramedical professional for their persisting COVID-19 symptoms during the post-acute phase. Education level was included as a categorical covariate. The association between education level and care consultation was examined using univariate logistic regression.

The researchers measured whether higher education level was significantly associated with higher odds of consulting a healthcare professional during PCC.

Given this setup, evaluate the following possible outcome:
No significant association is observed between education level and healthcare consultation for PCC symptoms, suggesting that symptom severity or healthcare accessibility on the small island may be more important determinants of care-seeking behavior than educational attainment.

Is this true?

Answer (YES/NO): YES